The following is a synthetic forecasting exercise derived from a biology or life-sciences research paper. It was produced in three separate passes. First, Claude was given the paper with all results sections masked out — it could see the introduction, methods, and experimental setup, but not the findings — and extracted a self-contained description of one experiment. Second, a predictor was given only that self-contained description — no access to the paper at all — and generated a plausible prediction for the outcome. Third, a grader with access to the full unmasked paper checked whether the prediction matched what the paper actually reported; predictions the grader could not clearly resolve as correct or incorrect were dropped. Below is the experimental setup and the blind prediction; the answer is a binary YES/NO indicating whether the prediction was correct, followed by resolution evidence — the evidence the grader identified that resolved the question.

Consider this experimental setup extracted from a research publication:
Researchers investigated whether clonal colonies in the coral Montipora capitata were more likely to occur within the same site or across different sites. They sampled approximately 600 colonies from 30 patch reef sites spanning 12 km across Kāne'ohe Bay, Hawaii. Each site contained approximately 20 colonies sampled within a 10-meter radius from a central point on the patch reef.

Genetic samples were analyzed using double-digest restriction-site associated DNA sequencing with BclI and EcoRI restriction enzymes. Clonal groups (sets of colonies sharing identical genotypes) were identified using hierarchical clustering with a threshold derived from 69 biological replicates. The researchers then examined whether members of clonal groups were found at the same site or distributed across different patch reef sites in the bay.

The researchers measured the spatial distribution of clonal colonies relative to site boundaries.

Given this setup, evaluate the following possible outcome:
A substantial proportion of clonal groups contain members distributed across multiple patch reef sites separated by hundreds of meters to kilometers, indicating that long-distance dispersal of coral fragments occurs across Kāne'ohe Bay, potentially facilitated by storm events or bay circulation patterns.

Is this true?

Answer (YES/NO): NO